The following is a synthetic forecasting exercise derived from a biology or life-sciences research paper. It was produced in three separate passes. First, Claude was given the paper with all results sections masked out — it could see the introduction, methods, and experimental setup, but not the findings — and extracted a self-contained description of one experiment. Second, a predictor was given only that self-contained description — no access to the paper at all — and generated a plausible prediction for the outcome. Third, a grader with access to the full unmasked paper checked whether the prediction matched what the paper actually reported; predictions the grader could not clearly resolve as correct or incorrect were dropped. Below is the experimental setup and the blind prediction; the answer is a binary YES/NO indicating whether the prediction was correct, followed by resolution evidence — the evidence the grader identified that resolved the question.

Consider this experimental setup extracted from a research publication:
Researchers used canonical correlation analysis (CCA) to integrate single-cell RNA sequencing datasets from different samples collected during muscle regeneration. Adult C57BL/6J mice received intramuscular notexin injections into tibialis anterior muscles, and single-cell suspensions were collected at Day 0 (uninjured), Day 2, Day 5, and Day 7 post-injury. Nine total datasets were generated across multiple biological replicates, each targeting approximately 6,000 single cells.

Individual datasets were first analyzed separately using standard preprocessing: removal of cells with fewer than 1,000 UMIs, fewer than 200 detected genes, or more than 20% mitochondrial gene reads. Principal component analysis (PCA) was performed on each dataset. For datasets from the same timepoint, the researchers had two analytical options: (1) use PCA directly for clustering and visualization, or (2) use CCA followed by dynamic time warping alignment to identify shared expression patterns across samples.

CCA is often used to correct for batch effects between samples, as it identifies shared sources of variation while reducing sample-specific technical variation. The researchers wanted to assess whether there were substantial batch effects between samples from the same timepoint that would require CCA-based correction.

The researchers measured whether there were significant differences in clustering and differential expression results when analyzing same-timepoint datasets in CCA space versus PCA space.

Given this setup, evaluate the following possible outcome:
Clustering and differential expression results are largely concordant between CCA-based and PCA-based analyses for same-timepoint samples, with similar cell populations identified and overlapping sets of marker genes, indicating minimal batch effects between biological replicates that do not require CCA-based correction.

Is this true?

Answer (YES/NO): YES